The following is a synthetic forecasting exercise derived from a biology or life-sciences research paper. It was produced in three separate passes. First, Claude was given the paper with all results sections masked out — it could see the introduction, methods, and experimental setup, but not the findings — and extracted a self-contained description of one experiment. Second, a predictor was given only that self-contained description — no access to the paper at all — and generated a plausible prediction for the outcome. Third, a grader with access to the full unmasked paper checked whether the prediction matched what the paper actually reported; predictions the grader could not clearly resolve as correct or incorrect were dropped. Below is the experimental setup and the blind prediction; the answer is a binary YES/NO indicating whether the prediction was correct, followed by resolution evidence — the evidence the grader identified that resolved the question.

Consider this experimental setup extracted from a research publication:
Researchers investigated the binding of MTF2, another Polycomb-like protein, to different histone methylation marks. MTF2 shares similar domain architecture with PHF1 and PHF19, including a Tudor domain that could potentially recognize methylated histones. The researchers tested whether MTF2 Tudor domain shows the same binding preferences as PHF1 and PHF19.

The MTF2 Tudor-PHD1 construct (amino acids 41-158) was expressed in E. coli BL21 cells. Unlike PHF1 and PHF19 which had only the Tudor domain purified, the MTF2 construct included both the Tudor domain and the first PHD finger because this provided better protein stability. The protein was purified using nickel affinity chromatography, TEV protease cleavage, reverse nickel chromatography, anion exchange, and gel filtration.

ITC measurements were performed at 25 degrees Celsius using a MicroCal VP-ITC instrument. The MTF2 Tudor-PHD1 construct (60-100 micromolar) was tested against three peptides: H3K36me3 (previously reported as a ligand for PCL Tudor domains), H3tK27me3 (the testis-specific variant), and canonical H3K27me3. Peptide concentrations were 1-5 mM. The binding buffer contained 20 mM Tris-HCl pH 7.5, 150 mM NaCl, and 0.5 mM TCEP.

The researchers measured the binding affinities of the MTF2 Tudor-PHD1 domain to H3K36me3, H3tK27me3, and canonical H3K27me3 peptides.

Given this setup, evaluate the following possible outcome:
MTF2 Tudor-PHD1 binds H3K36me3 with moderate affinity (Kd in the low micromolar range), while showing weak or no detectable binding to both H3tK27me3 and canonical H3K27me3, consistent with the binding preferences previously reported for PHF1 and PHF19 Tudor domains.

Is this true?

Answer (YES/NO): NO